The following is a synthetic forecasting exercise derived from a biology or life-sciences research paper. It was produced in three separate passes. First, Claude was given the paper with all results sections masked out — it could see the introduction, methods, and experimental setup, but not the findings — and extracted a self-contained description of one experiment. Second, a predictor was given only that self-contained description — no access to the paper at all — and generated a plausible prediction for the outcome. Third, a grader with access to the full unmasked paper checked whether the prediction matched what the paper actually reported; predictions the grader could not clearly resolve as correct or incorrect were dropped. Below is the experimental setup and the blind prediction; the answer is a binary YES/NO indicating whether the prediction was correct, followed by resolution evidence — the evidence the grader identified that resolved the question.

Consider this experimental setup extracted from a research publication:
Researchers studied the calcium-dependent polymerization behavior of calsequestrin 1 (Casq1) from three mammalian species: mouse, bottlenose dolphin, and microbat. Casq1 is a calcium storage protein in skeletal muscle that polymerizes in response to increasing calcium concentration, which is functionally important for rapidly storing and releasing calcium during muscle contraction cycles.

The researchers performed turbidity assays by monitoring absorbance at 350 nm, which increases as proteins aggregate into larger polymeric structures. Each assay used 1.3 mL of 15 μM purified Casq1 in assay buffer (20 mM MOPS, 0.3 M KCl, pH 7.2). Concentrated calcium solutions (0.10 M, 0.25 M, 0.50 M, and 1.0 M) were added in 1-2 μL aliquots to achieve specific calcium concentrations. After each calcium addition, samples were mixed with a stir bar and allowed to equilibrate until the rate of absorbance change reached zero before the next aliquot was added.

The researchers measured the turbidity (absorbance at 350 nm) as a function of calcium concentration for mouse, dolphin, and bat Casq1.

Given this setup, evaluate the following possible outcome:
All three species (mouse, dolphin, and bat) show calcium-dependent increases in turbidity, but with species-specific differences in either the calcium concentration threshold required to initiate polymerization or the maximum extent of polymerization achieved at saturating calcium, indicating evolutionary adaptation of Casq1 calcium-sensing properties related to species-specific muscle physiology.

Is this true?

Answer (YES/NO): YES